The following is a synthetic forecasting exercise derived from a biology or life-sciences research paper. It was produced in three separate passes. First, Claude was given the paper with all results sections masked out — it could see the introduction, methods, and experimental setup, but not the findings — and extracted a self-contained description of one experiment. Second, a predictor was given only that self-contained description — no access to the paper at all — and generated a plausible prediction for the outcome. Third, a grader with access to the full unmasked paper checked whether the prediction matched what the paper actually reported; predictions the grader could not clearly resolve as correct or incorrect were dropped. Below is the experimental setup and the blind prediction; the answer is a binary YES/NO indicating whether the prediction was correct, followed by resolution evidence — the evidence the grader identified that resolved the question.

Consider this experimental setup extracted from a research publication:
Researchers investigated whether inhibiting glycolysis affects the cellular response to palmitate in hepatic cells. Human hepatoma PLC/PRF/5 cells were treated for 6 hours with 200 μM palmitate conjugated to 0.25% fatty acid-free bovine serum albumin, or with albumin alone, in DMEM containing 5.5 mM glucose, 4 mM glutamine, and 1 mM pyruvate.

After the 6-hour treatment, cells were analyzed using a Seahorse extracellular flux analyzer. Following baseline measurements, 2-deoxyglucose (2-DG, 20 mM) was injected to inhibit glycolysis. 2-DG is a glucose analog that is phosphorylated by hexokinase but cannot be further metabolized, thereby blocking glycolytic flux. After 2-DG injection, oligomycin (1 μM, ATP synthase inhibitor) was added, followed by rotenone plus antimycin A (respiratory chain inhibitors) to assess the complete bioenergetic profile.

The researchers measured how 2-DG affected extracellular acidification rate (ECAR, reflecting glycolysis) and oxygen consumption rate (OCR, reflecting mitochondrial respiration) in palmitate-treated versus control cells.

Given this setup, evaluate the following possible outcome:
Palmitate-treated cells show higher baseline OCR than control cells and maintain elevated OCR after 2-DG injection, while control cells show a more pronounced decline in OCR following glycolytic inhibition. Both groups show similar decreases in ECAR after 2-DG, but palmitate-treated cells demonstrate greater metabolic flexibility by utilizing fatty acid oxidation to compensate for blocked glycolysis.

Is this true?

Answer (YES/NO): NO